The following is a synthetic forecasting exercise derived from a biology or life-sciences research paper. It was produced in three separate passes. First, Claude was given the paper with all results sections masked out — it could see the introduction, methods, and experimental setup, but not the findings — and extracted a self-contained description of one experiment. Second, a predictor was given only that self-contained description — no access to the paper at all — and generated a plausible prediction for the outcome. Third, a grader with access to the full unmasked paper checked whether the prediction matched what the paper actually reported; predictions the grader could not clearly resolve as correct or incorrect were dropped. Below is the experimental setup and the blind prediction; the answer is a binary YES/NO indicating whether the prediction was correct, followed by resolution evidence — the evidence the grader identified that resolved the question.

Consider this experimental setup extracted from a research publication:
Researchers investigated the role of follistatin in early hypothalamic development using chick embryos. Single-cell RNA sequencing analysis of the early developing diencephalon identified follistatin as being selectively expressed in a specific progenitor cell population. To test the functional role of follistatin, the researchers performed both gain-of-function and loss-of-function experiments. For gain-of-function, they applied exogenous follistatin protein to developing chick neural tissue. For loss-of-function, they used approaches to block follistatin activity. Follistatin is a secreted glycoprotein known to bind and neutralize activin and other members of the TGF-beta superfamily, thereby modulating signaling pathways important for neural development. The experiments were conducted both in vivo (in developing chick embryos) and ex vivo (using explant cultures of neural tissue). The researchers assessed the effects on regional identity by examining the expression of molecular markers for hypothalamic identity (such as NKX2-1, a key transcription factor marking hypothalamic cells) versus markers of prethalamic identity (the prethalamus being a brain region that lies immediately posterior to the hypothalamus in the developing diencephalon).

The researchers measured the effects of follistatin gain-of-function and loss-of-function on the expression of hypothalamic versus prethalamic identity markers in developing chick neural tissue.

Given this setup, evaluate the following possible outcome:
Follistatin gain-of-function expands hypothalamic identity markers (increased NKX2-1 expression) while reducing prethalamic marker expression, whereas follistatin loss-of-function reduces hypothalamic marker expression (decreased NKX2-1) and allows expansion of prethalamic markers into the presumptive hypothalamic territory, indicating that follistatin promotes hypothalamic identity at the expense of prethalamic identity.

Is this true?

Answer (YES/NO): NO